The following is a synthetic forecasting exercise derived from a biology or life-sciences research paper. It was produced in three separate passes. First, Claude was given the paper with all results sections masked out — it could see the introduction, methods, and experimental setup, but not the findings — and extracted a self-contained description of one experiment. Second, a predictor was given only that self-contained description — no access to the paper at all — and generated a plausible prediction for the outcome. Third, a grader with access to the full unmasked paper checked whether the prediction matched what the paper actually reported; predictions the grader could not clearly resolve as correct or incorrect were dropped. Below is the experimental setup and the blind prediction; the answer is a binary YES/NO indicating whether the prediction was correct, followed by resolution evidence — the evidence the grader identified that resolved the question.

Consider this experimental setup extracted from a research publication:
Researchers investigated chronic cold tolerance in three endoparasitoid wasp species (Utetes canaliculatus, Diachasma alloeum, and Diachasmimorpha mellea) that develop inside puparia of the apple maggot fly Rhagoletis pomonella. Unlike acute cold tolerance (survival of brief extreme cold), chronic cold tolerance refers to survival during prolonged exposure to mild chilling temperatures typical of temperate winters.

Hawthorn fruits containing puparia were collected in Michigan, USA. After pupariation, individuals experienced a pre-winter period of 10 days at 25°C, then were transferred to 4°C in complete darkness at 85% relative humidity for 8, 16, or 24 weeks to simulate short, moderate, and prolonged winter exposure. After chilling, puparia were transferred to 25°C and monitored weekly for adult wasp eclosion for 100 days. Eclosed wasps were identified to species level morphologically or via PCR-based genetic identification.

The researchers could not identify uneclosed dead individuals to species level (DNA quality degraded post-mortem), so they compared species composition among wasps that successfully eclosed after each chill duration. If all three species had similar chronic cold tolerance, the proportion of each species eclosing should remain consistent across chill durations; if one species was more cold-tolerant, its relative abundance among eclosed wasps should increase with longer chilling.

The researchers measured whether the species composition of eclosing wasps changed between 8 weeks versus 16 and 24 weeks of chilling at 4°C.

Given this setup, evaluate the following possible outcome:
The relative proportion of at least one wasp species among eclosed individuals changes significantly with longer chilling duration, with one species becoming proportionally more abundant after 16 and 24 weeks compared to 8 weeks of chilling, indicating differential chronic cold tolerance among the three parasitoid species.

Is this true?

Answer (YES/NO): NO